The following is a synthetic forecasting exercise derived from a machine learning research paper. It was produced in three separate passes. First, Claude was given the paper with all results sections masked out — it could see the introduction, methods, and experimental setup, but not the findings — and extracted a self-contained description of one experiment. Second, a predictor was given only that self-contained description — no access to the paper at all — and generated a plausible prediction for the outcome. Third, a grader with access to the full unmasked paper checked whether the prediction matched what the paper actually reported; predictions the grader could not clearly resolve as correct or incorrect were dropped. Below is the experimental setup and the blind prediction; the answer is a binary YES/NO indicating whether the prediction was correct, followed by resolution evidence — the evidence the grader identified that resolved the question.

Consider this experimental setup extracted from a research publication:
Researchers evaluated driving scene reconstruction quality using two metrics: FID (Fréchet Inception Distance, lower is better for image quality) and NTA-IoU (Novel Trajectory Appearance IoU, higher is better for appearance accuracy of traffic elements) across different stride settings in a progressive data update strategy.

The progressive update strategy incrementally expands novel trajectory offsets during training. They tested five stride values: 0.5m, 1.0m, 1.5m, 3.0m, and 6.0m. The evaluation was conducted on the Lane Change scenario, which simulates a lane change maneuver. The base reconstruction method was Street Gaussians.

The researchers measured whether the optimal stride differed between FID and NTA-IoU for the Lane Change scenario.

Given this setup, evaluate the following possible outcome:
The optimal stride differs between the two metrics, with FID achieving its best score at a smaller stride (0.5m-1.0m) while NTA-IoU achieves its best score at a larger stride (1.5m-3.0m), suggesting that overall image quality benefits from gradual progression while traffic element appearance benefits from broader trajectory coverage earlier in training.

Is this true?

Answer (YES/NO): NO